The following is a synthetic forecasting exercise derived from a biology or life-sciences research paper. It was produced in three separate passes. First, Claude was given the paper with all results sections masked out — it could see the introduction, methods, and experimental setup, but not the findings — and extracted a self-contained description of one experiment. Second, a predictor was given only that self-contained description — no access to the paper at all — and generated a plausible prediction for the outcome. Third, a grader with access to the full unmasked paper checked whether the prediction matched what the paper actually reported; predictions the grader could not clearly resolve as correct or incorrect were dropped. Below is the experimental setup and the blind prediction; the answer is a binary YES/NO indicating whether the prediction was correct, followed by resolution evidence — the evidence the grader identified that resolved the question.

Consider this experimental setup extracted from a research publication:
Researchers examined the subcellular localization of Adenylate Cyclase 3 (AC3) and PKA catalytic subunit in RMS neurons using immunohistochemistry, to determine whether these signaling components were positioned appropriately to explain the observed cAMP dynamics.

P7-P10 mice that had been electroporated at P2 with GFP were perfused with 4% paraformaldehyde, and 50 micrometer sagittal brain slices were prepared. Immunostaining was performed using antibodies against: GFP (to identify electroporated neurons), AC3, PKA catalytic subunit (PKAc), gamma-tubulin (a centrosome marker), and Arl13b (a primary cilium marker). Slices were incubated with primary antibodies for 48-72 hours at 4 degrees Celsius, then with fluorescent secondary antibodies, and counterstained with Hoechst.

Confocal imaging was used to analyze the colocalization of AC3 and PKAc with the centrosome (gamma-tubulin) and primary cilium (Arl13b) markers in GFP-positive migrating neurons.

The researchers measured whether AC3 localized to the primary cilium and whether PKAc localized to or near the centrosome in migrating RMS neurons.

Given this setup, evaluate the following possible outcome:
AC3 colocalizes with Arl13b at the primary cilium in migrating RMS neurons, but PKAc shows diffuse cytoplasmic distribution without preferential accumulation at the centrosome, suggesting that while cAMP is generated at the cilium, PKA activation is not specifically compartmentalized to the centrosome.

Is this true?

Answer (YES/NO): NO